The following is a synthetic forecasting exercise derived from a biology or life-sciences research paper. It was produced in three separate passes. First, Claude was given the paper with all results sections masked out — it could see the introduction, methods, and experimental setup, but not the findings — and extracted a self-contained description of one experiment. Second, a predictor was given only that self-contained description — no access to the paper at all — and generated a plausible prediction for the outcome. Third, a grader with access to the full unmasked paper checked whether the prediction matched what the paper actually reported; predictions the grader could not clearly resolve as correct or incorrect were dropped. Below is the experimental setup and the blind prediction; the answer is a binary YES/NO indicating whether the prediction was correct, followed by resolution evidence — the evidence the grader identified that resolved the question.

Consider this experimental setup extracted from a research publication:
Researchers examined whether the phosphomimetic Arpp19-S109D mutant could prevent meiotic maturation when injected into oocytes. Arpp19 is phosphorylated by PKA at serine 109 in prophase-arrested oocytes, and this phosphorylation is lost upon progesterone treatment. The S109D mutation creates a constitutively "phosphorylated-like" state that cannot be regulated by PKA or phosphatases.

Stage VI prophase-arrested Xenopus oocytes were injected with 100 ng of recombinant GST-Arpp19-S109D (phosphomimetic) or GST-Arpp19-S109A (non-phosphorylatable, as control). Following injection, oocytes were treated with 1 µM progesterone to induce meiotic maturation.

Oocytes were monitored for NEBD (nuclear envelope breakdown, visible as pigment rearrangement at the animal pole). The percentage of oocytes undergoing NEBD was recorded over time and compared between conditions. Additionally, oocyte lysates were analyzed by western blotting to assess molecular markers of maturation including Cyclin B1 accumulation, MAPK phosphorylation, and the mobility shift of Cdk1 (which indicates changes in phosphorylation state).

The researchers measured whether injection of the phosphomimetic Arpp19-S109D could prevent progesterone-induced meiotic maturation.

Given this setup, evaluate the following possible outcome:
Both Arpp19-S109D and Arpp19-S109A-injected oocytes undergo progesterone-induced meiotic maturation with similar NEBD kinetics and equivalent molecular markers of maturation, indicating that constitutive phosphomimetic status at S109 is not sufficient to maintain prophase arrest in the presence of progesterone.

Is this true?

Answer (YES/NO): NO